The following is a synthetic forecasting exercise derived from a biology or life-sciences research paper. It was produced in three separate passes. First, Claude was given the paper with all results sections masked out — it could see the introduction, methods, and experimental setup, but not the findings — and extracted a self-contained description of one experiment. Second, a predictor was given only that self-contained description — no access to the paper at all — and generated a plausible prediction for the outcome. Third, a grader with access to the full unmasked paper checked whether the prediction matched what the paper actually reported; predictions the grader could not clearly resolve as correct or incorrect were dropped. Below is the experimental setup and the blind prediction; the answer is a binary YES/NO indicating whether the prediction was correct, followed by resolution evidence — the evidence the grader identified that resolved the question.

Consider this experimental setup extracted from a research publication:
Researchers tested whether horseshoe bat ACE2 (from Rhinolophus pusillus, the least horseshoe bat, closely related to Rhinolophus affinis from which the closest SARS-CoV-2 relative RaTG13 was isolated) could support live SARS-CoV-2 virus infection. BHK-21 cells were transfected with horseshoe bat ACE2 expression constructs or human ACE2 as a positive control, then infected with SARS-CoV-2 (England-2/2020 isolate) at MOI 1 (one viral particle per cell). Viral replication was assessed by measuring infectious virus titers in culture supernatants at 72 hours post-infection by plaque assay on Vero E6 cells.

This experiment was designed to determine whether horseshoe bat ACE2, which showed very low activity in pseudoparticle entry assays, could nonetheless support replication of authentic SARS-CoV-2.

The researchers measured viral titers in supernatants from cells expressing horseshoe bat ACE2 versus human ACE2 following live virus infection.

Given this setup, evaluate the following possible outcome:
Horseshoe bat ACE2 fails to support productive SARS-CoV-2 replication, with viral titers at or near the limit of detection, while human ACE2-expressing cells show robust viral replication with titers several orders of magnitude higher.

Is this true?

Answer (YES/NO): NO